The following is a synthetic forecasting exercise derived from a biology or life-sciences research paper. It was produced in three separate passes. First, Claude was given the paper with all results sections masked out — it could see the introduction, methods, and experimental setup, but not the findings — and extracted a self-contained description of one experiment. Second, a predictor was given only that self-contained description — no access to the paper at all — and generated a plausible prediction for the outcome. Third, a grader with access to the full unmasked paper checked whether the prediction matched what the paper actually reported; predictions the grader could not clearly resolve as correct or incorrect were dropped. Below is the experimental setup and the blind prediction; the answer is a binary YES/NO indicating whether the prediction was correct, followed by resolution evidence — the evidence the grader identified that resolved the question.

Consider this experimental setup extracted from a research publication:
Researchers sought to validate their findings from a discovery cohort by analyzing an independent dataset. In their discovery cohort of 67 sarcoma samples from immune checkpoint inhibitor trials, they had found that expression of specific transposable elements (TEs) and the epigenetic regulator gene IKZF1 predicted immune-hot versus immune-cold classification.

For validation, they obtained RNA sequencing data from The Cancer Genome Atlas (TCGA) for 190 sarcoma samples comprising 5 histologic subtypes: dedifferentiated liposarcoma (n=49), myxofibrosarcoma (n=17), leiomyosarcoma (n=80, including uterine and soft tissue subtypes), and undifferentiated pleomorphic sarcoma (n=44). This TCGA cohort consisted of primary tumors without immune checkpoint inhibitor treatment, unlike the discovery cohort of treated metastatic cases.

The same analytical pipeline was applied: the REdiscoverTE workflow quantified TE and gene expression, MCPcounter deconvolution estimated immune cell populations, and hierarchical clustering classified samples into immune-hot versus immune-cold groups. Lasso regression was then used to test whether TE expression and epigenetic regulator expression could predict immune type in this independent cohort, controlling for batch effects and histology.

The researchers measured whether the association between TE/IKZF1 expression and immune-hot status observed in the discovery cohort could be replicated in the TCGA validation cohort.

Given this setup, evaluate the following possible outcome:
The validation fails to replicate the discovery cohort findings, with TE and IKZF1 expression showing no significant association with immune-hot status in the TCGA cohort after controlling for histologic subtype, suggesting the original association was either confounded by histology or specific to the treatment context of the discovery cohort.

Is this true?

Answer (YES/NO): NO